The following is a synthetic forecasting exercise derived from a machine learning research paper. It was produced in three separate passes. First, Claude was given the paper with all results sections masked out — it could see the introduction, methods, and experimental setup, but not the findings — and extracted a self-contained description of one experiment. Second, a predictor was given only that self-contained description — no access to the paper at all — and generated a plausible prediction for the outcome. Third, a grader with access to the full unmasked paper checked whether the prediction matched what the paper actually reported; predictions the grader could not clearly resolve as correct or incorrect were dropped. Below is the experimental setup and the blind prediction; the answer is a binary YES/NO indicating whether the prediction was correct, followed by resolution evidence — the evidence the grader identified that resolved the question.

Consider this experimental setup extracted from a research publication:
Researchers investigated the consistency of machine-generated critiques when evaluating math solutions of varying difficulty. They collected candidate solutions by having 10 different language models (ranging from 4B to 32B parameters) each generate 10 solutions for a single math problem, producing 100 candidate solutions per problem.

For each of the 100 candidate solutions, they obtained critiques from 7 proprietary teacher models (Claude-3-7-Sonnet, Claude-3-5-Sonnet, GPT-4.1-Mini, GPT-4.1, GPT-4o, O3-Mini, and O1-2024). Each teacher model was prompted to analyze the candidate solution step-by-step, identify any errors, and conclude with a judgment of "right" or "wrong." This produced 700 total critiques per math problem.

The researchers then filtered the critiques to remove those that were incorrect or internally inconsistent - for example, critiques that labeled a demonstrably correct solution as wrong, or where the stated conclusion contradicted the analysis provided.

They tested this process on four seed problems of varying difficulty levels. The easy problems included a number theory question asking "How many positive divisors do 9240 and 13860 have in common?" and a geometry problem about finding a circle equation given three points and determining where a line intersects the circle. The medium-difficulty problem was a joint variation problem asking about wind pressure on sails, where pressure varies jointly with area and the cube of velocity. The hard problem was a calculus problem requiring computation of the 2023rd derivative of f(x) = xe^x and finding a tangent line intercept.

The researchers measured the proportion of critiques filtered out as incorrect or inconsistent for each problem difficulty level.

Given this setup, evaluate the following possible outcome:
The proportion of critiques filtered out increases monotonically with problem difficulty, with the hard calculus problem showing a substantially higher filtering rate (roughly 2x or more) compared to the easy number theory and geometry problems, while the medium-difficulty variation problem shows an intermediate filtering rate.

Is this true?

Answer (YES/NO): YES